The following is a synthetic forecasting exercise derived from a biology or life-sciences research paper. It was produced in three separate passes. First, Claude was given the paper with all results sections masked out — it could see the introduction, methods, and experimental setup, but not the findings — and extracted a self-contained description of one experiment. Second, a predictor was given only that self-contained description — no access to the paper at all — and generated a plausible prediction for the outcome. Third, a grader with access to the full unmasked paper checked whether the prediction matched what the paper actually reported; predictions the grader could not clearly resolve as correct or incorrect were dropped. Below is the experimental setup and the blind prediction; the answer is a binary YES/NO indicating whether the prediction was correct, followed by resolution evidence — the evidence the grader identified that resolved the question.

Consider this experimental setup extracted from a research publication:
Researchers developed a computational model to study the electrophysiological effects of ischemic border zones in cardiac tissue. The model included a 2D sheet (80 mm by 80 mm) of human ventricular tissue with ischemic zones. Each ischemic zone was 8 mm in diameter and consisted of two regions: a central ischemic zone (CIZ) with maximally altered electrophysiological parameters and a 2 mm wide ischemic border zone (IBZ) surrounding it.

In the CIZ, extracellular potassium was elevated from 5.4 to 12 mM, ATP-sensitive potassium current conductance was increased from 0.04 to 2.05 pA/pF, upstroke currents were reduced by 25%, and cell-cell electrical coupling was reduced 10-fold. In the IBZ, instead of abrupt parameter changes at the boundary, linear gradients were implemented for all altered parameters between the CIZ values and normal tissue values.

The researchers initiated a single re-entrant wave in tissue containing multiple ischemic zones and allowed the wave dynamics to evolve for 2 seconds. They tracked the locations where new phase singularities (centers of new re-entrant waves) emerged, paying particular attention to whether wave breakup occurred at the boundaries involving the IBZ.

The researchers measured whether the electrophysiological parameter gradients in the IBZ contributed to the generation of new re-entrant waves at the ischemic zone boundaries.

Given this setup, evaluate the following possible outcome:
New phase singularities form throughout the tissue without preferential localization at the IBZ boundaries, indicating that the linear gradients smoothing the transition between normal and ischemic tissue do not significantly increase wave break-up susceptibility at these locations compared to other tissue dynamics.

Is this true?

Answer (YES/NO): NO